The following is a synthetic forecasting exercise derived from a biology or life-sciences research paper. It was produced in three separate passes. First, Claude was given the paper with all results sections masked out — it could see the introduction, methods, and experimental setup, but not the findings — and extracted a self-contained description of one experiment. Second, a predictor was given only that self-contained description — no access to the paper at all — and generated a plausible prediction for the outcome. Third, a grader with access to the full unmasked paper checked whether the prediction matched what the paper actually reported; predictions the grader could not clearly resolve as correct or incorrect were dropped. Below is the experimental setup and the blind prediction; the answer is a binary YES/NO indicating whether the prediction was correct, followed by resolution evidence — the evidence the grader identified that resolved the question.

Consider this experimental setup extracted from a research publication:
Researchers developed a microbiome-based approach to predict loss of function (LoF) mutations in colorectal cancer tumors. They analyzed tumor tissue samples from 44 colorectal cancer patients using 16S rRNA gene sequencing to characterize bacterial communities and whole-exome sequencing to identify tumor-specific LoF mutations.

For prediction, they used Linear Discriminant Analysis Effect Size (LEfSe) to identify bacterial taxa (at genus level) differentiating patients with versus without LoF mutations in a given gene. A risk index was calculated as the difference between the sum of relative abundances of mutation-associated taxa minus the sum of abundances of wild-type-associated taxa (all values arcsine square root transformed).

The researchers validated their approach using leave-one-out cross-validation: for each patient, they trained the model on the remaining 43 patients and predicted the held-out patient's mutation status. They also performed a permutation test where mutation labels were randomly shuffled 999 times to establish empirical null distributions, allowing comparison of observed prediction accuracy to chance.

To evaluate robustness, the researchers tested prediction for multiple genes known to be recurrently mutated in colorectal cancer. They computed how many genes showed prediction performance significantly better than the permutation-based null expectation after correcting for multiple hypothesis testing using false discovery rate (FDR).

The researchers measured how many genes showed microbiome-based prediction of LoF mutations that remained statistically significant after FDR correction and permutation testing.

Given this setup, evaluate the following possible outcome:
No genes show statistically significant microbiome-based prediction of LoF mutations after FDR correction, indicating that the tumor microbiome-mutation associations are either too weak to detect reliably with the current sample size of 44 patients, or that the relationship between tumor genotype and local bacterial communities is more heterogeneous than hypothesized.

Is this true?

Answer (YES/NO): NO